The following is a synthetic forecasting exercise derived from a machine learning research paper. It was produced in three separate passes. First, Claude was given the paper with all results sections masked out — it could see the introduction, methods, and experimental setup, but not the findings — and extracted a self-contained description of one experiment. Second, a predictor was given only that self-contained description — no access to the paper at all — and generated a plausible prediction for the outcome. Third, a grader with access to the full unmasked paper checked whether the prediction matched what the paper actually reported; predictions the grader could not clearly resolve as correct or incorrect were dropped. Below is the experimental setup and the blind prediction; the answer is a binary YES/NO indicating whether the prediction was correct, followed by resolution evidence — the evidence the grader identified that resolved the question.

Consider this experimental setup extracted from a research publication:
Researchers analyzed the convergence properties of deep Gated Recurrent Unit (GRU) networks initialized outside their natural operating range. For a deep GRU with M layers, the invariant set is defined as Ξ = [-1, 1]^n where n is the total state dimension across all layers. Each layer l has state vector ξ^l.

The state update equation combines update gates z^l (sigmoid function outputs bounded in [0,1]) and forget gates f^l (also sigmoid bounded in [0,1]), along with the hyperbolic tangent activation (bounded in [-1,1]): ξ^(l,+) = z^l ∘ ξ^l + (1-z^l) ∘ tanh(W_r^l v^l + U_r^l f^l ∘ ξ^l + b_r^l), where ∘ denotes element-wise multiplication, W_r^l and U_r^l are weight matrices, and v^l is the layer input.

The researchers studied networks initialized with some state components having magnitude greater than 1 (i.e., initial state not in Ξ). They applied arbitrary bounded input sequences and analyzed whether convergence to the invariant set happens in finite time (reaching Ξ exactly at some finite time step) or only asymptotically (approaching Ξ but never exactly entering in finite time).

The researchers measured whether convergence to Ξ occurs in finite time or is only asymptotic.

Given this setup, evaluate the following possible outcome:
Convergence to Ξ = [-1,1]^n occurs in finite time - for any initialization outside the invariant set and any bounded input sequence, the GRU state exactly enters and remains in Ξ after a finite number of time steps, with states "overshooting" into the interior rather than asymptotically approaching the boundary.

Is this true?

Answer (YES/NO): YES